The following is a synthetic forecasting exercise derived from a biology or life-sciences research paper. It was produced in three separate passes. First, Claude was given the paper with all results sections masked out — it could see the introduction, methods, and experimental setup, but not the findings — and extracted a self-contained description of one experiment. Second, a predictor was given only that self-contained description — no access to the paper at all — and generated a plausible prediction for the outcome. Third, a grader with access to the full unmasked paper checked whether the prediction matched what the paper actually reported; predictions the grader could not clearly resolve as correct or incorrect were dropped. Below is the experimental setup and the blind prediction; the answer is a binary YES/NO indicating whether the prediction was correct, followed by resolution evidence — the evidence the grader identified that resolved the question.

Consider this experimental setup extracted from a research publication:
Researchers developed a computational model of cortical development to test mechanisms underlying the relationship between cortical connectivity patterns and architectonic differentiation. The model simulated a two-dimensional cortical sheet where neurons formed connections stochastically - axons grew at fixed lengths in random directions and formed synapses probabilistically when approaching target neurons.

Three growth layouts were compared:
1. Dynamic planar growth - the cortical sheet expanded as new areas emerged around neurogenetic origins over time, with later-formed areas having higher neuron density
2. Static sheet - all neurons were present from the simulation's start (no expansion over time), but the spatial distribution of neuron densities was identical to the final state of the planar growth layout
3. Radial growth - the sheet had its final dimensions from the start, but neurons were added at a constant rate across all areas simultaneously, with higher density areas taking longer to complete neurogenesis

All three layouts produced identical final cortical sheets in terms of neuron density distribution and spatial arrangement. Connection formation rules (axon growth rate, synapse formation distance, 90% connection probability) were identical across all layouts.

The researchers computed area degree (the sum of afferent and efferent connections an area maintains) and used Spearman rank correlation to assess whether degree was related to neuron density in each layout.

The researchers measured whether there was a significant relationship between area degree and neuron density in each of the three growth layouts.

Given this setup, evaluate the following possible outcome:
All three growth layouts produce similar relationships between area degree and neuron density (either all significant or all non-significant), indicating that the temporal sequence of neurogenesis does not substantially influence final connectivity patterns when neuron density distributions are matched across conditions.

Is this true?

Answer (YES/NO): NO